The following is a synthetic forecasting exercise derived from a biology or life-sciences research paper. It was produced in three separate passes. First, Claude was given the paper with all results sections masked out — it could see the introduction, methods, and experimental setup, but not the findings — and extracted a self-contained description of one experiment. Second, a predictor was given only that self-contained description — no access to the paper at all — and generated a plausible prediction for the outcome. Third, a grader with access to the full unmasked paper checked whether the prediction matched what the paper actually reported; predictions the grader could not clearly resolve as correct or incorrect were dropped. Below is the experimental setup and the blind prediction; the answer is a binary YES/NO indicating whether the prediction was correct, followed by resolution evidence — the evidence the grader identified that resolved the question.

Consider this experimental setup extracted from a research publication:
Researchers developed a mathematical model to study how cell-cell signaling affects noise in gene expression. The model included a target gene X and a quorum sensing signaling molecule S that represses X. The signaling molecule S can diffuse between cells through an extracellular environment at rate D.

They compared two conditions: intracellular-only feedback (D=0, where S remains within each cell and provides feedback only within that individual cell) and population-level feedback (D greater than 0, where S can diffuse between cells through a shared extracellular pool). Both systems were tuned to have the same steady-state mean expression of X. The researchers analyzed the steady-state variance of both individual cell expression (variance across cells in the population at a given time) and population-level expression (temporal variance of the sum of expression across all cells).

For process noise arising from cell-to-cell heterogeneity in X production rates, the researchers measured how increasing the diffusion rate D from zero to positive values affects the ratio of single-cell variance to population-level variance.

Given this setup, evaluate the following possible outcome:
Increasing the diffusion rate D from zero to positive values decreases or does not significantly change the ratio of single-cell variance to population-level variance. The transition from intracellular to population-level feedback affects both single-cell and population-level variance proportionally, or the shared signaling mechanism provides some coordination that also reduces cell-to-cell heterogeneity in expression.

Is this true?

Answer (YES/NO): NO